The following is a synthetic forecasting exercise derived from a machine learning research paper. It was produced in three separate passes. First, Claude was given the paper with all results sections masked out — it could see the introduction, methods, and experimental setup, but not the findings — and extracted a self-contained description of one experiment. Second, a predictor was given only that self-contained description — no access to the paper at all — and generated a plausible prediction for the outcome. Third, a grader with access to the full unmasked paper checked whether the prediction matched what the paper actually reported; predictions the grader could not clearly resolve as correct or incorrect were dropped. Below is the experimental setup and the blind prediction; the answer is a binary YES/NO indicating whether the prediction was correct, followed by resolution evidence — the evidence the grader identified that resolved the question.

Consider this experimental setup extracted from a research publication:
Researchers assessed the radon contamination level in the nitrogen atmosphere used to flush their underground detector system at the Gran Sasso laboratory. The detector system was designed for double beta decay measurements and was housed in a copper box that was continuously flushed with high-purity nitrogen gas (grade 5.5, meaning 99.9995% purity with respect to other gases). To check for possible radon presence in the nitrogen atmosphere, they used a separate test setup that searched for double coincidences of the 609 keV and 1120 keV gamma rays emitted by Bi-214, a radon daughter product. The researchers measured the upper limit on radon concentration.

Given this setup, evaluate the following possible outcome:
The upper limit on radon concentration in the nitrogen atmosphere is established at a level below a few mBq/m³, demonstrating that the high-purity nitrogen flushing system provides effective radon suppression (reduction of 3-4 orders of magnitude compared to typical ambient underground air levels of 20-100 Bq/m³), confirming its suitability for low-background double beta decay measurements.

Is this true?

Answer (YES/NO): NO